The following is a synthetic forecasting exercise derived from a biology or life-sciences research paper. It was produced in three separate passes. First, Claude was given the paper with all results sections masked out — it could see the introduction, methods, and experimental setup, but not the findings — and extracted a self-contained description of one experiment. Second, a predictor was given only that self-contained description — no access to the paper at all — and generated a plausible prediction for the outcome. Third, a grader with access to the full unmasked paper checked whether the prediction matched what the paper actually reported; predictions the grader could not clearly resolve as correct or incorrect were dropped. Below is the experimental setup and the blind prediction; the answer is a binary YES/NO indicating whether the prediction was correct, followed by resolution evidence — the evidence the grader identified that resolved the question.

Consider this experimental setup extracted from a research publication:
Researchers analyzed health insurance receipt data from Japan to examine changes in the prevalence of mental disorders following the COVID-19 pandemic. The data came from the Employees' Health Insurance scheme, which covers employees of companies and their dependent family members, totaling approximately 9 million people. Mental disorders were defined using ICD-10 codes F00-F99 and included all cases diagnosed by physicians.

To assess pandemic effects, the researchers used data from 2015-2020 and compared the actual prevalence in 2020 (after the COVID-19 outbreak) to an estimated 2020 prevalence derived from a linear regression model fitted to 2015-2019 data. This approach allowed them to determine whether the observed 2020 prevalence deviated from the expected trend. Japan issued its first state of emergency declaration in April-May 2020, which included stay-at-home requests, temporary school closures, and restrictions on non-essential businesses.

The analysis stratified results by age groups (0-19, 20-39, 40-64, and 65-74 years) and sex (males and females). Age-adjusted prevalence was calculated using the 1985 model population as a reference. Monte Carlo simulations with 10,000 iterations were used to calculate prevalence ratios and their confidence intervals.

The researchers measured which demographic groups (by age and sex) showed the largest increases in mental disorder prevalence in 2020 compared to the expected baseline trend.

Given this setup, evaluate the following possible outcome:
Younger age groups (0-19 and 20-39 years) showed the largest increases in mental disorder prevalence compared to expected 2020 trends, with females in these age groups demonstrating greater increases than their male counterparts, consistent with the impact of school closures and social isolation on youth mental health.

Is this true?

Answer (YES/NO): NO